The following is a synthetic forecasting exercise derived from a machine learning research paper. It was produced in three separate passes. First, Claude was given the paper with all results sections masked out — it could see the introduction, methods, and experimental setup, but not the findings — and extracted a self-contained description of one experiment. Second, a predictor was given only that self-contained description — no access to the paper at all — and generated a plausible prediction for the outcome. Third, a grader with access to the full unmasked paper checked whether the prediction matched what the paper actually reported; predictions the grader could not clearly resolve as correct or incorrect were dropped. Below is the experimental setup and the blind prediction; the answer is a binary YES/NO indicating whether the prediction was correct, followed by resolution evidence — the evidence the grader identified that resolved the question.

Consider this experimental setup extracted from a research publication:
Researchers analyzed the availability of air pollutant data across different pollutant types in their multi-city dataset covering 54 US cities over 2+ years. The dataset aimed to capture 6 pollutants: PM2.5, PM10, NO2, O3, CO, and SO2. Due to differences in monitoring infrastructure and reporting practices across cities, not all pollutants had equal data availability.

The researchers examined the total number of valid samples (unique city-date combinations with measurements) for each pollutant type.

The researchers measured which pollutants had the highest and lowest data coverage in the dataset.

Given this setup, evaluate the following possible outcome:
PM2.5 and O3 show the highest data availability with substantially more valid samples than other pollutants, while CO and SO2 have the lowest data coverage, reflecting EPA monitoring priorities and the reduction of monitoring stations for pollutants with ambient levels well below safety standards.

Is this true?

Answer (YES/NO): NO